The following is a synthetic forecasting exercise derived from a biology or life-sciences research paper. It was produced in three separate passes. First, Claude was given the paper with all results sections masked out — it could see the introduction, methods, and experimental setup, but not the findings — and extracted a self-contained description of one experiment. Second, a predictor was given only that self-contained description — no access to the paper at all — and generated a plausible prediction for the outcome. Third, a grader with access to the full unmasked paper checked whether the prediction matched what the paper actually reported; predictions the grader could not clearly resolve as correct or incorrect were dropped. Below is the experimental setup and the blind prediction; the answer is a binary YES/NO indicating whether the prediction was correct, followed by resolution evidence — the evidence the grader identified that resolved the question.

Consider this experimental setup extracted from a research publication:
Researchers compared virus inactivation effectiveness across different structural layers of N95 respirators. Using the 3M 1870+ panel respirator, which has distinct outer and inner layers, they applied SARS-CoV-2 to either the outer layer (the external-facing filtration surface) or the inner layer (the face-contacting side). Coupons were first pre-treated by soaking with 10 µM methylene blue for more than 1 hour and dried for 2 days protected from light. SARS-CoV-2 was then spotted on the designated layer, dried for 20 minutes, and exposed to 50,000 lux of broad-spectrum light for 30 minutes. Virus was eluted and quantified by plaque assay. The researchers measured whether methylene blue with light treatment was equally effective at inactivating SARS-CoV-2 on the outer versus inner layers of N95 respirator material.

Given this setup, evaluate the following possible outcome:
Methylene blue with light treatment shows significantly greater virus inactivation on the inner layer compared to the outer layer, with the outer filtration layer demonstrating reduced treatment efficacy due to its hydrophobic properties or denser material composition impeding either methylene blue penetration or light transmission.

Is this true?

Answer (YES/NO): NO